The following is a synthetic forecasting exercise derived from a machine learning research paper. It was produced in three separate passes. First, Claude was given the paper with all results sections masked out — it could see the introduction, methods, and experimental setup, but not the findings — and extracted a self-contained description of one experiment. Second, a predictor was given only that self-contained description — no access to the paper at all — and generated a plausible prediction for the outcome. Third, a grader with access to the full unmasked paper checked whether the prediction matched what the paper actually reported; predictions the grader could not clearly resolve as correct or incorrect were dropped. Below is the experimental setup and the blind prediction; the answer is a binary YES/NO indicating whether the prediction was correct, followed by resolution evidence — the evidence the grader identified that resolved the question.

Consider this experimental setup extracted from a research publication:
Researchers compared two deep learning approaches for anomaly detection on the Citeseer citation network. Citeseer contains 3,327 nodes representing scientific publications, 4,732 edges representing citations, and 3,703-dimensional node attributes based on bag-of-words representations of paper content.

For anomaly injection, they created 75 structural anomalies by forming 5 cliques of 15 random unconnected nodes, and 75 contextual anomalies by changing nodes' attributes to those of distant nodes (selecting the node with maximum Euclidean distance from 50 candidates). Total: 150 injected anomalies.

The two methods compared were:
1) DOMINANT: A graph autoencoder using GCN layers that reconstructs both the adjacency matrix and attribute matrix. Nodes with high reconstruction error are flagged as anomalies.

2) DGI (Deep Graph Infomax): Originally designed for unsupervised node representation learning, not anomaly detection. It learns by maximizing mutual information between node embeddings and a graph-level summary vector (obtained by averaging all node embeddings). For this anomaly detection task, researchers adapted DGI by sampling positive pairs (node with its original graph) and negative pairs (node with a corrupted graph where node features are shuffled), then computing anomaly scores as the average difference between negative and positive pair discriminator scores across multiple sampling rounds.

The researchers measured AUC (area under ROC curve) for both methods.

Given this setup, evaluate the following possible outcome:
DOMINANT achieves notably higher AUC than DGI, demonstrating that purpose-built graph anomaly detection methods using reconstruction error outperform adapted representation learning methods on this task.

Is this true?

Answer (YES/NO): NO